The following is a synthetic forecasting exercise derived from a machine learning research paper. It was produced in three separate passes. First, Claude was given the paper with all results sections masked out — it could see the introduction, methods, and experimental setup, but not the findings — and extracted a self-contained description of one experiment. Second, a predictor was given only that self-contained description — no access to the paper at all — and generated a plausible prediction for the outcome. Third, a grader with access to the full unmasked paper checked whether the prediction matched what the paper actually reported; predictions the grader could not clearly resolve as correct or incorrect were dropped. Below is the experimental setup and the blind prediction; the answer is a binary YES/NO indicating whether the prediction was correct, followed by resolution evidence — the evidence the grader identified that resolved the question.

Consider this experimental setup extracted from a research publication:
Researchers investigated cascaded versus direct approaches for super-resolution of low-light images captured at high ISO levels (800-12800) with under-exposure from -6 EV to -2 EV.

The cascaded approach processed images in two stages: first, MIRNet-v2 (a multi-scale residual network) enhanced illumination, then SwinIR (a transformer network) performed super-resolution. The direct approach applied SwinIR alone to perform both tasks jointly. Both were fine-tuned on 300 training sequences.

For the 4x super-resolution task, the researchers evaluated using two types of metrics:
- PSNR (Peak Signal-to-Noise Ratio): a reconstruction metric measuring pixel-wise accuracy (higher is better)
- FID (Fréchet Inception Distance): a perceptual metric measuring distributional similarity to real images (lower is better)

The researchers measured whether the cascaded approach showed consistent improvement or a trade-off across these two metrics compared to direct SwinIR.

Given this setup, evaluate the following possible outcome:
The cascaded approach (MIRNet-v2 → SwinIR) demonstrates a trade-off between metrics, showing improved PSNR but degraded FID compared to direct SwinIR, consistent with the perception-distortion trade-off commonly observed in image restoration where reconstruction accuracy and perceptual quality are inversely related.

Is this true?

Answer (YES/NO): YES